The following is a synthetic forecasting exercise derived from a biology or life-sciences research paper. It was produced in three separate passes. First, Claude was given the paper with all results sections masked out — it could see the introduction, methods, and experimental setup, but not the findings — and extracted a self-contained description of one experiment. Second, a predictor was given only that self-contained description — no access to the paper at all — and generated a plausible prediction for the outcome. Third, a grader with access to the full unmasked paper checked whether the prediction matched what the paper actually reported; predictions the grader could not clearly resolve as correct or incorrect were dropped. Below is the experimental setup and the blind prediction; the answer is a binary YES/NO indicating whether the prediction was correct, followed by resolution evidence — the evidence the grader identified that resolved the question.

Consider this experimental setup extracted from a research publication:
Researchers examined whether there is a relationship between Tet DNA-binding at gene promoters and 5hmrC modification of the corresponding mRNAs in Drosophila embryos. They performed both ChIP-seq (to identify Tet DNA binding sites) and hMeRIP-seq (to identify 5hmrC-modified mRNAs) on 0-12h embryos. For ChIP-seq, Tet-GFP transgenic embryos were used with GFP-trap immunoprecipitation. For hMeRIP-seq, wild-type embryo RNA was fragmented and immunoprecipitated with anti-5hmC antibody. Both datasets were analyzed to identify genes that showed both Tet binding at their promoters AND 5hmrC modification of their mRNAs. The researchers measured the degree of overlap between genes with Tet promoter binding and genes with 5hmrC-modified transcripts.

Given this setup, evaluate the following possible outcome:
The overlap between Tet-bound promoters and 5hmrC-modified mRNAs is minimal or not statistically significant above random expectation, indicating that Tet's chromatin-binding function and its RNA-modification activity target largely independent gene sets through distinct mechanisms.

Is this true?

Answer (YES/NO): NO